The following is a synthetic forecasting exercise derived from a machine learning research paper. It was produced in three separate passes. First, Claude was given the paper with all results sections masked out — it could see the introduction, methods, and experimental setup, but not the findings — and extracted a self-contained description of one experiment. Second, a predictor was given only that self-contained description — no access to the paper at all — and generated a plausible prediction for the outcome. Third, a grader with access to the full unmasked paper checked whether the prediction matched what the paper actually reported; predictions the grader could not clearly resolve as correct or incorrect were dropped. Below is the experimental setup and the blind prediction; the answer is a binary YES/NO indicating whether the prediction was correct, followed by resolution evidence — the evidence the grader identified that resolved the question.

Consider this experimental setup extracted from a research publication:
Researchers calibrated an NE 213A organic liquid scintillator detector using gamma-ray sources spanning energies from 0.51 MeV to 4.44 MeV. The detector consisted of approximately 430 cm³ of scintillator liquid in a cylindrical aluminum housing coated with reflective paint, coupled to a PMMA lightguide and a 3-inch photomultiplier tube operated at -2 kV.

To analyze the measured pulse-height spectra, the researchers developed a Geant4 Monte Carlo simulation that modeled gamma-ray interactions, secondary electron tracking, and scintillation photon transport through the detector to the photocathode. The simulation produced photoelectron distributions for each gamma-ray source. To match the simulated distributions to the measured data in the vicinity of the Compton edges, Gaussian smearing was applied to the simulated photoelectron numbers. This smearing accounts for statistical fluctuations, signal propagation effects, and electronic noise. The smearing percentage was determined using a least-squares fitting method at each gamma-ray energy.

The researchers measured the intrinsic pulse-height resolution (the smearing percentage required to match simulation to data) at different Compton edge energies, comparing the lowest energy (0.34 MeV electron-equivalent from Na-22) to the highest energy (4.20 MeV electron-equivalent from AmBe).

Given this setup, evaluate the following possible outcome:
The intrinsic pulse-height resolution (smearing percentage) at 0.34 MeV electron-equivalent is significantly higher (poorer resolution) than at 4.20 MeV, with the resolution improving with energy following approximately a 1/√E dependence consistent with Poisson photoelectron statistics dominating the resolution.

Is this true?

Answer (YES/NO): YES